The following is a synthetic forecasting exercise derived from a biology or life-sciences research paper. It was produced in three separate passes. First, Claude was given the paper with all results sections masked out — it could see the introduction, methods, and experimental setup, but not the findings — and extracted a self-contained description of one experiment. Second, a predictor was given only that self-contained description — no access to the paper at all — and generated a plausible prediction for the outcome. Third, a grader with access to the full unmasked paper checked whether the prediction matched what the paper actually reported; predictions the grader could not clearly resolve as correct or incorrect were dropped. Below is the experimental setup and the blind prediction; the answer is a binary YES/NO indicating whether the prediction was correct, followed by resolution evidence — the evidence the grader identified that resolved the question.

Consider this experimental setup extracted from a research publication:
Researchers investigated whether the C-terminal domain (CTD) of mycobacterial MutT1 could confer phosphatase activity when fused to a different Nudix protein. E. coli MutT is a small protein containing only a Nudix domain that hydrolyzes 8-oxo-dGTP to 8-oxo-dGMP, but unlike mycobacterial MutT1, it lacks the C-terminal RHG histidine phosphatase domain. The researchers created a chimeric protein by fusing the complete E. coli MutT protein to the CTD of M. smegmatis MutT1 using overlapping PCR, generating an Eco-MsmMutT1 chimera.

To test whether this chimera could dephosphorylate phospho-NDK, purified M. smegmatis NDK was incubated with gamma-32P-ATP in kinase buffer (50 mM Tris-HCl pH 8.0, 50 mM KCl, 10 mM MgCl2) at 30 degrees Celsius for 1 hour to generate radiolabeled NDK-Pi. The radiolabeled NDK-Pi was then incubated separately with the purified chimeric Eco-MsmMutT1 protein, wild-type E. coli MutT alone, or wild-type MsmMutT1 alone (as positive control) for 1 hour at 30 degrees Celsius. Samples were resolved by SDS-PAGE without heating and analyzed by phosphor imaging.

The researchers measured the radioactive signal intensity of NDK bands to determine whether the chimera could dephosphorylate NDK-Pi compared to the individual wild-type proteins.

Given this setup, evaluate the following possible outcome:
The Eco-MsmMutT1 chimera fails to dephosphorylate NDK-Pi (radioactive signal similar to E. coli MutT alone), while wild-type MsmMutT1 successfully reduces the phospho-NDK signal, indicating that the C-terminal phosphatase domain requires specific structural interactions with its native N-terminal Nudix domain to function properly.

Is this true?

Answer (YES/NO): NO